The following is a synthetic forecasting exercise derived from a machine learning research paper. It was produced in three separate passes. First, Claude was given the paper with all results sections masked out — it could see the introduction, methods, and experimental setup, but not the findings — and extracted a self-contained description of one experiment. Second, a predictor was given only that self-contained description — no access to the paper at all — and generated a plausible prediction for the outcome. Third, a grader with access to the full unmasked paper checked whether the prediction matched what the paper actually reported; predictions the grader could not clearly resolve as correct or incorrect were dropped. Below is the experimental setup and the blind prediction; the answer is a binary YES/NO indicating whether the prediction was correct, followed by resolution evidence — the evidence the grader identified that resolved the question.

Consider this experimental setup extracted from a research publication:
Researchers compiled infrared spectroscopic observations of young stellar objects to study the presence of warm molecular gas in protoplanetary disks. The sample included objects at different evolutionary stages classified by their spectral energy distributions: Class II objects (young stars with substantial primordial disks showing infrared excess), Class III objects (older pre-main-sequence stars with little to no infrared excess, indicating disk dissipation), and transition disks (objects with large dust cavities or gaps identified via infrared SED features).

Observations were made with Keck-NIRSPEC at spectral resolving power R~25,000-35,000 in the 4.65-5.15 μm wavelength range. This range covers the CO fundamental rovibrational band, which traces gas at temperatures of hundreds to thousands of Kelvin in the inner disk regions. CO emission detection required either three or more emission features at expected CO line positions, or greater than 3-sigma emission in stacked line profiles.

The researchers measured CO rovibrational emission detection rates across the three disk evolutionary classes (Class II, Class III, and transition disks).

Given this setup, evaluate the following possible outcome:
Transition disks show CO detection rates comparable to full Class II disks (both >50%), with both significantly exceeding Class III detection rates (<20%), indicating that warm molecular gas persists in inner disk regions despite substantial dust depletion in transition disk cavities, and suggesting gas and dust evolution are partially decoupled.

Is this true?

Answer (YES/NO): YES